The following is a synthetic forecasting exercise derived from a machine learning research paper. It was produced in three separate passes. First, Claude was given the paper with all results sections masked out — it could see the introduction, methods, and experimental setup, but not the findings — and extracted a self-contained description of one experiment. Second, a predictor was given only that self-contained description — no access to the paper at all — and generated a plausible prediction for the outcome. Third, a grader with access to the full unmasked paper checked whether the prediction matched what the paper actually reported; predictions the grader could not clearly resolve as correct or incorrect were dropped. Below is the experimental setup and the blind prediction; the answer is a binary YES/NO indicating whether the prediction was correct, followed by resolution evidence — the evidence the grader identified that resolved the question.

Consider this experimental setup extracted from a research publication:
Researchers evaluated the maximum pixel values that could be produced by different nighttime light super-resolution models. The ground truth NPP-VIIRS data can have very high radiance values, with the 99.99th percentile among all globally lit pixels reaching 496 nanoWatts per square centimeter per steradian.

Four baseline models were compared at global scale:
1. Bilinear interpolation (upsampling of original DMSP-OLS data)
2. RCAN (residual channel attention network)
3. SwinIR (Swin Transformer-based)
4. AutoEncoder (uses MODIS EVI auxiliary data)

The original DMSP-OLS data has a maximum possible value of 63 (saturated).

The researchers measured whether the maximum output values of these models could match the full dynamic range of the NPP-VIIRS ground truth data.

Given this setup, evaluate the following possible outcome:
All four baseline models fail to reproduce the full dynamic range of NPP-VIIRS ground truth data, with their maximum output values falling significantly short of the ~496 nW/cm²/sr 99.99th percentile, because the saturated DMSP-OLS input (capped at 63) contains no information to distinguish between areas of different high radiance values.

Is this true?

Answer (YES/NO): NO